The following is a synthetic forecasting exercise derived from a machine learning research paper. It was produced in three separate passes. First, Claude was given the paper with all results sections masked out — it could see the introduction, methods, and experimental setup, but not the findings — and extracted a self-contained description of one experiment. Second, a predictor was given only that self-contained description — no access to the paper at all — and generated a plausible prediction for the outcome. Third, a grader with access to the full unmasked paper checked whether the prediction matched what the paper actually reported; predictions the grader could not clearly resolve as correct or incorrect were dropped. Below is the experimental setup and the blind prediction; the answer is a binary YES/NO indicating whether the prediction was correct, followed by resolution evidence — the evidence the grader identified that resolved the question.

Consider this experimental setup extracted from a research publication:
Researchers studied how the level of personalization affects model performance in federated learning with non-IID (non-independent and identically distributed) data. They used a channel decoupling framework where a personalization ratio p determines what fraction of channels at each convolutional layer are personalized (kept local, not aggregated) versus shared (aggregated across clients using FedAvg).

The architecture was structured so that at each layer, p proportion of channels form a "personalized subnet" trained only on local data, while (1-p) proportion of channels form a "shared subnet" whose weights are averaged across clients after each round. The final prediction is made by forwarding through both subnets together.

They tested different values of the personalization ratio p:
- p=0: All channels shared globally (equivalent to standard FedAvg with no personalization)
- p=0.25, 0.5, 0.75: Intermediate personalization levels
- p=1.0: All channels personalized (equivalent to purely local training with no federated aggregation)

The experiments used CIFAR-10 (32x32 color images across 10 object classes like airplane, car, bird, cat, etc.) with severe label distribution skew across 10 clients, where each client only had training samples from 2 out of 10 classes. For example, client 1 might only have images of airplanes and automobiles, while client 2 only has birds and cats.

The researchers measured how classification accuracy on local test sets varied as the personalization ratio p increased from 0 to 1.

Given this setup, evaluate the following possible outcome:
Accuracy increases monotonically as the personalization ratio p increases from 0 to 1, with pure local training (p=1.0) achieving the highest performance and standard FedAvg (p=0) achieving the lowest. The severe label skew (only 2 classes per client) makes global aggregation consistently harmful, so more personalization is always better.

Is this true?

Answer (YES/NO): NO